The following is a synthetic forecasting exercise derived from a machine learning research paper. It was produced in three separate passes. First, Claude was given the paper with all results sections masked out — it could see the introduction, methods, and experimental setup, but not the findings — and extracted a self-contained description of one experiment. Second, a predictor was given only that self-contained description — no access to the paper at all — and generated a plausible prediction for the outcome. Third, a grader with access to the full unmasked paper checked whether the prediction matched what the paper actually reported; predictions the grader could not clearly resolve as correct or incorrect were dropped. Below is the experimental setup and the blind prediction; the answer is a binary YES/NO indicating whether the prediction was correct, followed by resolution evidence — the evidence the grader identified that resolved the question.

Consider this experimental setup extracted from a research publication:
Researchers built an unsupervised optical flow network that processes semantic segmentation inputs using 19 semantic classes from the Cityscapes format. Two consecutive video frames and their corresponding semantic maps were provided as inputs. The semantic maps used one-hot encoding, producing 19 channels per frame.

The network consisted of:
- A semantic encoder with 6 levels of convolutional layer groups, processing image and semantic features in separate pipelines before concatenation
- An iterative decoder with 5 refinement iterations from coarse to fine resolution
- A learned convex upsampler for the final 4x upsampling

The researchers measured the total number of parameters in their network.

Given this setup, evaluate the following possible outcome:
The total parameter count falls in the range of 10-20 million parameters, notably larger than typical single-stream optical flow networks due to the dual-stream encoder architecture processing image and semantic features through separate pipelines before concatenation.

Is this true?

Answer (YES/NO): NO